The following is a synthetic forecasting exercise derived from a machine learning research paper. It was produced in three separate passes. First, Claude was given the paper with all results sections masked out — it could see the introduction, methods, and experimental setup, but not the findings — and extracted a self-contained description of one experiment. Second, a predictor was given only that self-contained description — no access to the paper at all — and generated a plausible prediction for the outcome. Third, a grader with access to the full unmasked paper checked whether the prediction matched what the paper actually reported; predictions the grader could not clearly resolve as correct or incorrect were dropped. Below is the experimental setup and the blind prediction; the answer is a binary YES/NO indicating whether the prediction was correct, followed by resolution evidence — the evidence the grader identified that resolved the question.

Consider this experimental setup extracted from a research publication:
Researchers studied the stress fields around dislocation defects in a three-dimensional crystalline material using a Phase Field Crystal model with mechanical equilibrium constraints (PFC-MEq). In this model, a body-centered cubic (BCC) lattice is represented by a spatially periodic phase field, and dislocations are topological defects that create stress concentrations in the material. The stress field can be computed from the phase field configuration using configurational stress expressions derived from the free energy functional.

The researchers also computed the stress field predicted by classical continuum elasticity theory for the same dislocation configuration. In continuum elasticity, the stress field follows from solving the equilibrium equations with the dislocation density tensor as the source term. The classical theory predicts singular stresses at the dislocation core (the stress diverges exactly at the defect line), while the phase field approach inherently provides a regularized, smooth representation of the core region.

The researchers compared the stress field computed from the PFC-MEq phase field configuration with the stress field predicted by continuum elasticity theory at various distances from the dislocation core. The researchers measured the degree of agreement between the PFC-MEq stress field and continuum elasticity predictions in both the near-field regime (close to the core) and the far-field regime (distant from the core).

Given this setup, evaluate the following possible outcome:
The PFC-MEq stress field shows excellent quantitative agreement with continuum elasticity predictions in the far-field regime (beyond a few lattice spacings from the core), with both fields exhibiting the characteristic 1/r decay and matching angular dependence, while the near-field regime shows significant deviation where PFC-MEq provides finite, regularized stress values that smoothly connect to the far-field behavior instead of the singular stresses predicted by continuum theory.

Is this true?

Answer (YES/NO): YES